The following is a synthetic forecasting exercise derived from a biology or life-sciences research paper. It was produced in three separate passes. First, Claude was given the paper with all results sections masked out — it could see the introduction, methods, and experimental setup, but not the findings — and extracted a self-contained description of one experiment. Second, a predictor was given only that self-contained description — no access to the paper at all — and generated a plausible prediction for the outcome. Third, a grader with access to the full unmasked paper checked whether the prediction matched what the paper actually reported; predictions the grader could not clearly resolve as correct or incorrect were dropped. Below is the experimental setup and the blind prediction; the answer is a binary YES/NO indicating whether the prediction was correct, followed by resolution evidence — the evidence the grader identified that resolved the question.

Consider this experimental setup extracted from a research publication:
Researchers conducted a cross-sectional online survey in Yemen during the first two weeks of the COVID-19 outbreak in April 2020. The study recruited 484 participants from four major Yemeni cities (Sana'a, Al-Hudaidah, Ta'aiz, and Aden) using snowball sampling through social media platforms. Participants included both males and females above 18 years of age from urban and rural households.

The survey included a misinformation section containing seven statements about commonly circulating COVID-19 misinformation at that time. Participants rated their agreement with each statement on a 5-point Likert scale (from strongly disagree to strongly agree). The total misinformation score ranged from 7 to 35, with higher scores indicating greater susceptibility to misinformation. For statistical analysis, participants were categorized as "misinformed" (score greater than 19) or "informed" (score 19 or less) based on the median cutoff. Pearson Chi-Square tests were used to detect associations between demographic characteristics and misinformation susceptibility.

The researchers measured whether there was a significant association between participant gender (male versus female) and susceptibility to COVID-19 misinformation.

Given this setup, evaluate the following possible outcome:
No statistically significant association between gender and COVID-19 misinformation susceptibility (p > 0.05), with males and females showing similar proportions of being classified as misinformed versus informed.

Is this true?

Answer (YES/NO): NO